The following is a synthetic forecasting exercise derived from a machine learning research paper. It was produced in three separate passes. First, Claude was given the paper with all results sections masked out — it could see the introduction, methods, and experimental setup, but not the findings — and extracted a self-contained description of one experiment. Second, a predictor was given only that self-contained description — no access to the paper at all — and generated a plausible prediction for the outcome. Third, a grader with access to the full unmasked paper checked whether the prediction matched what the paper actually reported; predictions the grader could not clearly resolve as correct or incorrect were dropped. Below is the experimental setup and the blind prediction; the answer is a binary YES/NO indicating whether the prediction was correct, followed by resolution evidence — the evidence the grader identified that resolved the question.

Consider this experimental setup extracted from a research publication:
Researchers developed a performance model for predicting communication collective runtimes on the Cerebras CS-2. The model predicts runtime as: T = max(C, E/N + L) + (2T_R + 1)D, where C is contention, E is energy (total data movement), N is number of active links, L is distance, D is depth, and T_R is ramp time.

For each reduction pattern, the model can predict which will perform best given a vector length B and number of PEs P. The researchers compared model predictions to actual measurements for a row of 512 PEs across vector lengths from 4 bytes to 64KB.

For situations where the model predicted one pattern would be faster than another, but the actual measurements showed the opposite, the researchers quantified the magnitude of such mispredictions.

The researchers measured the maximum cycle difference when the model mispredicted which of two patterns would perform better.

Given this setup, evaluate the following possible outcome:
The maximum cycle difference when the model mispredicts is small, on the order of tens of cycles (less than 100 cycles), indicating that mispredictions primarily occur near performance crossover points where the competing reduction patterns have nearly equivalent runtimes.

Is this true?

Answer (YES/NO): NO